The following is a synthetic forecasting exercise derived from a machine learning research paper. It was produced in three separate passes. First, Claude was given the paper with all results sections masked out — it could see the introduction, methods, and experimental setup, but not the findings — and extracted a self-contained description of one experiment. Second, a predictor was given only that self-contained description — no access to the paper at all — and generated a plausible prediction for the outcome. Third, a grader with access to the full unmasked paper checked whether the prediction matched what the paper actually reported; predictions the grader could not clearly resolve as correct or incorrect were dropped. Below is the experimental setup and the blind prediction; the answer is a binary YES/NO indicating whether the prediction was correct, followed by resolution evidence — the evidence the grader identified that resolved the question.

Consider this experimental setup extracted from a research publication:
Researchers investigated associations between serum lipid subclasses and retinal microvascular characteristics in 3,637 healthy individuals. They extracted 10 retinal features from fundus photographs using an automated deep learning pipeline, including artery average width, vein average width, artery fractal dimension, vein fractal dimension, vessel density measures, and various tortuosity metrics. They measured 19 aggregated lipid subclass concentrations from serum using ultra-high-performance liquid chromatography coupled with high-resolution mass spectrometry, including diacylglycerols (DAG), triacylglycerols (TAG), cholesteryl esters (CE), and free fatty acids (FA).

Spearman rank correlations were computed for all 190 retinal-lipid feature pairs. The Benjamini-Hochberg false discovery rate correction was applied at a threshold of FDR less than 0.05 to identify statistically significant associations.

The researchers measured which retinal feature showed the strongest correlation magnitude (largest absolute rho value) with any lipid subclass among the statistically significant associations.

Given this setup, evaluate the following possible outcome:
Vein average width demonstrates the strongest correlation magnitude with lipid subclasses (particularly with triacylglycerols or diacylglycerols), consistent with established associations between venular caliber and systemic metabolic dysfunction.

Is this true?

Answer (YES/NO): NO